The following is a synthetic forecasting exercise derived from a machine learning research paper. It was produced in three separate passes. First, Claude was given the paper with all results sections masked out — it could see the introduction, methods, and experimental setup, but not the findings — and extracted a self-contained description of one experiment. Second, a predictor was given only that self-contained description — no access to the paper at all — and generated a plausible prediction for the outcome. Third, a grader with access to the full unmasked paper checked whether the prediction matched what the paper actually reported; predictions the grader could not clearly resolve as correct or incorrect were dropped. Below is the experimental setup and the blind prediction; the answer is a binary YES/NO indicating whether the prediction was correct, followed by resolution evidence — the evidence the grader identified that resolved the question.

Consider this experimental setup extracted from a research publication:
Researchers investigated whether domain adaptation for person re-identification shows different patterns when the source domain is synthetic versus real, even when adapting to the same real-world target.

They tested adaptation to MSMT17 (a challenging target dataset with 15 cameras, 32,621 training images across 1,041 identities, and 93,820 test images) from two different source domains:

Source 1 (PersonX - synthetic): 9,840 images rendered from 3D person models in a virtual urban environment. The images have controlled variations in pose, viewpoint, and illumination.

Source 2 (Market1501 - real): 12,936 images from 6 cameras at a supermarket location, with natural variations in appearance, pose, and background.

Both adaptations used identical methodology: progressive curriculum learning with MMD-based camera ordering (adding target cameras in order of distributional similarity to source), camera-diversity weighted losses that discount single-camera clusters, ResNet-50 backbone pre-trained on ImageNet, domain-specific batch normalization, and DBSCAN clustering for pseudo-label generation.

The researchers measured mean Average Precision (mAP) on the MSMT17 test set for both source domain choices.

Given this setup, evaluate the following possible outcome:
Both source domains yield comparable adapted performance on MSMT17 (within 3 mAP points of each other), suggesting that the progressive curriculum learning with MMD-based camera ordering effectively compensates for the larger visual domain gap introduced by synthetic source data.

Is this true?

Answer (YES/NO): YES